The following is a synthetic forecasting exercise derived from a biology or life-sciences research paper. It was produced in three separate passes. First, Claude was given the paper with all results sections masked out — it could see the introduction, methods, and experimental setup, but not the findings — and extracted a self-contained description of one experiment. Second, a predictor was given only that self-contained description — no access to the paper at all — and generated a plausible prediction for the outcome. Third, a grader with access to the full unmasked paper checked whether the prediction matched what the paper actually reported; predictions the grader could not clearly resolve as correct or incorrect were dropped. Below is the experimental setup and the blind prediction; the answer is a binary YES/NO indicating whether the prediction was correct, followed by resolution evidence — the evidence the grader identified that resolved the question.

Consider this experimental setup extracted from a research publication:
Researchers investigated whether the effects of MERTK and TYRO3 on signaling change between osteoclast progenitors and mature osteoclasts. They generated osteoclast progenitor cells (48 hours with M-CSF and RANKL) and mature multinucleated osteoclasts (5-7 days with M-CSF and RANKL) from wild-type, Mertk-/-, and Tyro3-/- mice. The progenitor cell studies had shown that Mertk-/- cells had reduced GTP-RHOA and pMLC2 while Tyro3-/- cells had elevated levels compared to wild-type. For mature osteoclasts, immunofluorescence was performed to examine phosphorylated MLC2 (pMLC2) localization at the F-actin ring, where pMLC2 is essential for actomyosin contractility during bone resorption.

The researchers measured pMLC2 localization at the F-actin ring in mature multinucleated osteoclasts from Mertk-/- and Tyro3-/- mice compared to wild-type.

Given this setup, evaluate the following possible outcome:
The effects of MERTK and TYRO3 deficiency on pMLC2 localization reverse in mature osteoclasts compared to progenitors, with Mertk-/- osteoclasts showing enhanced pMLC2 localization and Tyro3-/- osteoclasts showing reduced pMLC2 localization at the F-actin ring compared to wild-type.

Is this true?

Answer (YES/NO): NO